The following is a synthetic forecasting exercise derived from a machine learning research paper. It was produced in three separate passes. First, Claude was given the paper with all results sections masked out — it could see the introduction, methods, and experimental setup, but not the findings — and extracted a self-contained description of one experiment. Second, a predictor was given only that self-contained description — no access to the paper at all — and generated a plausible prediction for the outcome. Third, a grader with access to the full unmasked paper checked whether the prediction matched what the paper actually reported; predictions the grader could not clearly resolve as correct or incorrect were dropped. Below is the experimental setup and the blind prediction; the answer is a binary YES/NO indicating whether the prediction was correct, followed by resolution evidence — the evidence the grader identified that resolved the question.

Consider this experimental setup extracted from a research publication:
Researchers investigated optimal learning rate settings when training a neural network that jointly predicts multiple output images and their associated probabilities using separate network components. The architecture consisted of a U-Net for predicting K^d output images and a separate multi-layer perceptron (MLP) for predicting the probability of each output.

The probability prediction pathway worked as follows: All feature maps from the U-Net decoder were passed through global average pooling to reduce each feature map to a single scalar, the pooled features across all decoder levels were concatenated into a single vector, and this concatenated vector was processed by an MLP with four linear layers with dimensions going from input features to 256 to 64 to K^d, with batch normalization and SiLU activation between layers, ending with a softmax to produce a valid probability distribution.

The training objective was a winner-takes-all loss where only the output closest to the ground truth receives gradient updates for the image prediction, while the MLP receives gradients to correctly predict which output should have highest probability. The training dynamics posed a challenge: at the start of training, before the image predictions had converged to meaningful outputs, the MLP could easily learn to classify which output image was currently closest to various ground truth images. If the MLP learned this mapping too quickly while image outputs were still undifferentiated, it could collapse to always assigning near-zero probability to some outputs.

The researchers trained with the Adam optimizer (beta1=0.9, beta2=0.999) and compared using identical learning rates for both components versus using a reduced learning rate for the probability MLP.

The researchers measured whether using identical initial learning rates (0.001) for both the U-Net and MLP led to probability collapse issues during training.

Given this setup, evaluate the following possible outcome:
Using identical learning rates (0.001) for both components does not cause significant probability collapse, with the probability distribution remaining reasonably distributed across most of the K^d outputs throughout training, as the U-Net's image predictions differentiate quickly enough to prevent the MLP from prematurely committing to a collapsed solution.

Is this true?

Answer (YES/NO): NO